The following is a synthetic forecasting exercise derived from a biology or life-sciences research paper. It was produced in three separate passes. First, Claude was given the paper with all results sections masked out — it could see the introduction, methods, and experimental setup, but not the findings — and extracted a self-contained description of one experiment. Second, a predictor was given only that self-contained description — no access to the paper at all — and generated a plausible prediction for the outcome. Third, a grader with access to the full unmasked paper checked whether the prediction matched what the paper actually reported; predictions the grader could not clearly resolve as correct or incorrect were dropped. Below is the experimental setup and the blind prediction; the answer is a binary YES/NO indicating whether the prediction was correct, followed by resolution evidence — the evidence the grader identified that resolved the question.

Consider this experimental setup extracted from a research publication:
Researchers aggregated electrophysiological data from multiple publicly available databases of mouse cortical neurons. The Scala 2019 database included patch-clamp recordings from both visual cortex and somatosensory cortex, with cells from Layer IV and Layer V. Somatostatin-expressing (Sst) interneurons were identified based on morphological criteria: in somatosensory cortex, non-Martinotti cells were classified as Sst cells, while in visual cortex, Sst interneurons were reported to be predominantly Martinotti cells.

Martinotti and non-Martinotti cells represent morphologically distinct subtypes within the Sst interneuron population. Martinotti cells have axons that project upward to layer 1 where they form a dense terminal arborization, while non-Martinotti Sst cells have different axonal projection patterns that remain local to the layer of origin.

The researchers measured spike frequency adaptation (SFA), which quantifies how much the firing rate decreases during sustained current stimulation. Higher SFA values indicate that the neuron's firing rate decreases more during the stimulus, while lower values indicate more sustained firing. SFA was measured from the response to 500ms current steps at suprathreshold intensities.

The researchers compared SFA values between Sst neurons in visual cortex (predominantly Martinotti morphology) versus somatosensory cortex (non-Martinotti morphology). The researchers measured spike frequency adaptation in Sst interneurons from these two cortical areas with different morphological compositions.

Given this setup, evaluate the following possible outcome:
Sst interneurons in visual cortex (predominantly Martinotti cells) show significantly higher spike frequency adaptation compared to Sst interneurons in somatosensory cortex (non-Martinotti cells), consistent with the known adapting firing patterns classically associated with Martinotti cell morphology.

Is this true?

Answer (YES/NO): YES